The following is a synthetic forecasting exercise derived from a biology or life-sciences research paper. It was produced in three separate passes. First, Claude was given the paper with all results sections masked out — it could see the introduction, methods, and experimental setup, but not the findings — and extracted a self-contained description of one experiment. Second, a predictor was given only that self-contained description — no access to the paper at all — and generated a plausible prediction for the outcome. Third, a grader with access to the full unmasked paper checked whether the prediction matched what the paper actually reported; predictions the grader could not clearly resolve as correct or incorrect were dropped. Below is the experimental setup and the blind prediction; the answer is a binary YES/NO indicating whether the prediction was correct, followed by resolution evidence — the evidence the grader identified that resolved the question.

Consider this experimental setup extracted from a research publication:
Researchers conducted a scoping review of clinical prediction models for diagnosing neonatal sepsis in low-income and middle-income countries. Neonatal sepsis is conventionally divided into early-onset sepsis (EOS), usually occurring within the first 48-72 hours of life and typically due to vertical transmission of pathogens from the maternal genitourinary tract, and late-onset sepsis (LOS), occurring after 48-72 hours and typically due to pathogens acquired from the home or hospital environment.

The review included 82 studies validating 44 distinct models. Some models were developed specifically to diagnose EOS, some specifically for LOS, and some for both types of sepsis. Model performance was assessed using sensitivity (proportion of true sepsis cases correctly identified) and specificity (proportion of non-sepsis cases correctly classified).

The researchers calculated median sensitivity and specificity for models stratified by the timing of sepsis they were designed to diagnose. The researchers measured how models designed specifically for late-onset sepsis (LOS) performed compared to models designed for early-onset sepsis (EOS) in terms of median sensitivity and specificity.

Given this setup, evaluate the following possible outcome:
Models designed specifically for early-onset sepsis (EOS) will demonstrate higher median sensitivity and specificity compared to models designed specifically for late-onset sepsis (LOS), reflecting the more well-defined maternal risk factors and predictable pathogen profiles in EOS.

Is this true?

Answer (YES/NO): YES